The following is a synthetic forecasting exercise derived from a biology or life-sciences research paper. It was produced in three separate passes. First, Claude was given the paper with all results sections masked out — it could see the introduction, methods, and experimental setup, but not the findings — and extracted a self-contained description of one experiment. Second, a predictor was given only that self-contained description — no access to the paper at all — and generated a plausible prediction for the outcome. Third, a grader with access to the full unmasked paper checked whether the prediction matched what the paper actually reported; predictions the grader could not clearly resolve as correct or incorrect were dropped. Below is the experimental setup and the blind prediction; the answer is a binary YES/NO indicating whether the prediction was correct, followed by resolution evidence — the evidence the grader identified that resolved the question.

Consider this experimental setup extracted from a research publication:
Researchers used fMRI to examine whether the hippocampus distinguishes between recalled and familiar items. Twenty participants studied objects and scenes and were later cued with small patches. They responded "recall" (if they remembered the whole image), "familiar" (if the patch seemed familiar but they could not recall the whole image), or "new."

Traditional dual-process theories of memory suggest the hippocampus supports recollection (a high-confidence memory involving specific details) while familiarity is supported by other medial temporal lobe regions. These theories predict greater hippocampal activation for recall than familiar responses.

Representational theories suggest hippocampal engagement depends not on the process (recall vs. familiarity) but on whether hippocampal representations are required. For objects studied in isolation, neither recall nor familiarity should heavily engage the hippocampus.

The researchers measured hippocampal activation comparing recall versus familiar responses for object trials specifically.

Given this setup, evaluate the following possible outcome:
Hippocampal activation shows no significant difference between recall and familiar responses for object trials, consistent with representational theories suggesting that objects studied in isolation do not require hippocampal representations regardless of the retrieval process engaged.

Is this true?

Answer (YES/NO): YES